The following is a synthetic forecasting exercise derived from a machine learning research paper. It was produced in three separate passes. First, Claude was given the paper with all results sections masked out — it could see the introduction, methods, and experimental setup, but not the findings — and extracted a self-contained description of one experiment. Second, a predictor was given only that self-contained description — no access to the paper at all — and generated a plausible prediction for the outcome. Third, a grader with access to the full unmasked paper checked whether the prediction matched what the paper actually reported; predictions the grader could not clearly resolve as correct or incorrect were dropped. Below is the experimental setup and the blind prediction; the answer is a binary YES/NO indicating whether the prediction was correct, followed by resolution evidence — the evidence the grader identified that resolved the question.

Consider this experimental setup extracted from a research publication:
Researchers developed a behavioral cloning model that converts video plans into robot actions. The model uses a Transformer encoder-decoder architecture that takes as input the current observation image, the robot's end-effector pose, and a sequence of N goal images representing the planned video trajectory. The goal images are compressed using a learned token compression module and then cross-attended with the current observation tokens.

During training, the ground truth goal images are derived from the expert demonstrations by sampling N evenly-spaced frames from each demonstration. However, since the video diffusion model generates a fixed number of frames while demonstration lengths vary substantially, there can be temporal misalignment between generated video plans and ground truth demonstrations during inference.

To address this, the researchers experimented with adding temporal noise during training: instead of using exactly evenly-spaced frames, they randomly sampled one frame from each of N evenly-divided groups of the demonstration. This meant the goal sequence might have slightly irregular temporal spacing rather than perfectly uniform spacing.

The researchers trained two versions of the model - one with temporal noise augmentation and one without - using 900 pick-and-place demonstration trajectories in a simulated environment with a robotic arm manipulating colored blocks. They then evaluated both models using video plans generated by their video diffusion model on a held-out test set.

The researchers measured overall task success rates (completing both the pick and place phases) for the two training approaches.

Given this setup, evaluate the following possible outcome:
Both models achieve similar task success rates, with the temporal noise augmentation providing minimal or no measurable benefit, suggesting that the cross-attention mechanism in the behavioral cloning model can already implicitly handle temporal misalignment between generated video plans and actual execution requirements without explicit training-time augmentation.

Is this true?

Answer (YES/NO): NO